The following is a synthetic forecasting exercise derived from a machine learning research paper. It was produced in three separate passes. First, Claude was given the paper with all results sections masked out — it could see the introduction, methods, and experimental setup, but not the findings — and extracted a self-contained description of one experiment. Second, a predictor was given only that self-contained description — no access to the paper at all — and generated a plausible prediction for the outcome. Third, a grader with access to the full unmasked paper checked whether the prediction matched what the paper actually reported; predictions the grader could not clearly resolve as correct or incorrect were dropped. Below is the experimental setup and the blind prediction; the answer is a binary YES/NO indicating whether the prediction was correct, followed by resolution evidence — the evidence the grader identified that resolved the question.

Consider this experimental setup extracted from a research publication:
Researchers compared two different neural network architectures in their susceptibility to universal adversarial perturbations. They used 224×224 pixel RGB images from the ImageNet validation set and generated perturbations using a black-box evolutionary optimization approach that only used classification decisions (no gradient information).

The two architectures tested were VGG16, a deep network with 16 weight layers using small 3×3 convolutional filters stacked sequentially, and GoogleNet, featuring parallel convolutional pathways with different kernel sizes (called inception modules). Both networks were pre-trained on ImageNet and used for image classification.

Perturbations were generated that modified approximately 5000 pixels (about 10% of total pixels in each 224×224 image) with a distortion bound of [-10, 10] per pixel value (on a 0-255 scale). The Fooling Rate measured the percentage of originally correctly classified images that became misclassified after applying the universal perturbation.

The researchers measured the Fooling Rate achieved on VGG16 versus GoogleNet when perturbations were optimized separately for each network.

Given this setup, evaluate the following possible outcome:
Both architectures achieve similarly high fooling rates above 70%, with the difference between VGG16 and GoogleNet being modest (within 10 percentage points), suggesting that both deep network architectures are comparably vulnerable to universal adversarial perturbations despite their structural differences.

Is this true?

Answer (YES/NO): NO